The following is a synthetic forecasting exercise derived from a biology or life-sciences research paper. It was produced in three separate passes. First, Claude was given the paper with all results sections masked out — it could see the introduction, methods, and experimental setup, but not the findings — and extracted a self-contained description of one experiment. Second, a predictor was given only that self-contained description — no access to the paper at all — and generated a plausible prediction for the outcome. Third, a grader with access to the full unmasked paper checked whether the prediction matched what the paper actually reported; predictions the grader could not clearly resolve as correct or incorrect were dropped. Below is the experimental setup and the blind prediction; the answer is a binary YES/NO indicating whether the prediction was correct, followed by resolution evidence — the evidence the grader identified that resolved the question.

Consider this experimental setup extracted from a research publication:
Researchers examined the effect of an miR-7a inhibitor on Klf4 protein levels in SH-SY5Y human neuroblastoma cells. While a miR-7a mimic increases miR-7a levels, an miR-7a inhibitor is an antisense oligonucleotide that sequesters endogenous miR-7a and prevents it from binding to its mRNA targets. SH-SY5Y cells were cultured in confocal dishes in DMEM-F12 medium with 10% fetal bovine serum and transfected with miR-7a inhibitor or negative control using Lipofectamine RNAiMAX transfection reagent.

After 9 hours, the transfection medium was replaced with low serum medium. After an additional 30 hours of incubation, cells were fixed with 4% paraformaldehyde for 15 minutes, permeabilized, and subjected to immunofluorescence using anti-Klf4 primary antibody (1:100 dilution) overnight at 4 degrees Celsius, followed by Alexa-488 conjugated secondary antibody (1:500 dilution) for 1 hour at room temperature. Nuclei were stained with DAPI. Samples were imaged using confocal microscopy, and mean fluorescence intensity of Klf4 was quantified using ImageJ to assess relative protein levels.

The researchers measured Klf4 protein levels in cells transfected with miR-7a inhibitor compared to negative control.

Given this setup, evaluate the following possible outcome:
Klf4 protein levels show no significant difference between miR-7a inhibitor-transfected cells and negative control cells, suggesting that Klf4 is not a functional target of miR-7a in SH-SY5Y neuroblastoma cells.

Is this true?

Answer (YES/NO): NO